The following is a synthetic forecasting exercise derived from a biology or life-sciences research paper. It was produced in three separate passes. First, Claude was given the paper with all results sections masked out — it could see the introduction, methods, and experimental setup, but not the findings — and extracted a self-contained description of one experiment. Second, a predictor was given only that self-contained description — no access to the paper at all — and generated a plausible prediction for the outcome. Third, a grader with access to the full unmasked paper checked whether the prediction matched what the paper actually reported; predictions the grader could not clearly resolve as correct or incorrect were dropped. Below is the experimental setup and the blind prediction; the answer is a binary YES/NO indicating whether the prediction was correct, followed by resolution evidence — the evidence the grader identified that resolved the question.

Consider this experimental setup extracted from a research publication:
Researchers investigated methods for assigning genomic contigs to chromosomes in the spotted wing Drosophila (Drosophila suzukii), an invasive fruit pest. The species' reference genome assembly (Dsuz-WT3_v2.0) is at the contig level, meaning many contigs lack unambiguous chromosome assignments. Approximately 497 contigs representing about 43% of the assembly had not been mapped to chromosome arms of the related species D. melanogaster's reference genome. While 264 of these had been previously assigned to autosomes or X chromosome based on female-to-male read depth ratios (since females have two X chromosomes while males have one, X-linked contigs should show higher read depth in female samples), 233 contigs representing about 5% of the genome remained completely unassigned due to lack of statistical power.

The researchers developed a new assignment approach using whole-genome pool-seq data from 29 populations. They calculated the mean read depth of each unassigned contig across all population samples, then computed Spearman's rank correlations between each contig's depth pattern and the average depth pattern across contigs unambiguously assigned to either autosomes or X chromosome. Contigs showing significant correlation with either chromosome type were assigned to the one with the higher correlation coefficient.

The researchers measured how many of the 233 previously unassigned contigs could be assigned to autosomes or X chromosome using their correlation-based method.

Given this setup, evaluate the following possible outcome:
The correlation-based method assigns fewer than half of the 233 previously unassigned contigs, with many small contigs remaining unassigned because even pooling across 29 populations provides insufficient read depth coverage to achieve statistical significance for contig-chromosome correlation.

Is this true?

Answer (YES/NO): NO